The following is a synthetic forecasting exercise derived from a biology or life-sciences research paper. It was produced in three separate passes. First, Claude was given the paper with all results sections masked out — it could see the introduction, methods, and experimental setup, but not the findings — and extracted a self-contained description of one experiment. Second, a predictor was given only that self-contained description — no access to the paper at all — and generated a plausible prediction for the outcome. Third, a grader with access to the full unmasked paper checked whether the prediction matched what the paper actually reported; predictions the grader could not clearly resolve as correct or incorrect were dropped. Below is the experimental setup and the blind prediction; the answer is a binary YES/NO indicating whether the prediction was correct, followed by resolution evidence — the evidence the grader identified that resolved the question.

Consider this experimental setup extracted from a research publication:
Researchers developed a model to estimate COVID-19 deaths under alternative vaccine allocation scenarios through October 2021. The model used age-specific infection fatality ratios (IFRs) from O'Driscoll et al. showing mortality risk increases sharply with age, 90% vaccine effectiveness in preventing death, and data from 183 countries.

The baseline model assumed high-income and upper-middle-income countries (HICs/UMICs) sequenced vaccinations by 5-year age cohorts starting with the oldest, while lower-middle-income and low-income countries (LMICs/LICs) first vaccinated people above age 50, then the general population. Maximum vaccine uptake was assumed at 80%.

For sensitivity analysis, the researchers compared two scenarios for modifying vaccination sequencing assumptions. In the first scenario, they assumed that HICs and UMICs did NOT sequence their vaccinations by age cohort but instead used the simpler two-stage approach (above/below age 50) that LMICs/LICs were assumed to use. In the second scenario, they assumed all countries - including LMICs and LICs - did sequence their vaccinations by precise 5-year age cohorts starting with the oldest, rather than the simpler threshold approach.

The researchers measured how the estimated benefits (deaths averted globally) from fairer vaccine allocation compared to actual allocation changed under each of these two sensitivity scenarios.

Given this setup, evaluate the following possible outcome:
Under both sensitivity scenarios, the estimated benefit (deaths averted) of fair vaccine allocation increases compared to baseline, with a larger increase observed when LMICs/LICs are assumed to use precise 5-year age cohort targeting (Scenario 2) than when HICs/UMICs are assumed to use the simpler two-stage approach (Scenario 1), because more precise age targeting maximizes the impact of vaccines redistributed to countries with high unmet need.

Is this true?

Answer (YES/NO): NO